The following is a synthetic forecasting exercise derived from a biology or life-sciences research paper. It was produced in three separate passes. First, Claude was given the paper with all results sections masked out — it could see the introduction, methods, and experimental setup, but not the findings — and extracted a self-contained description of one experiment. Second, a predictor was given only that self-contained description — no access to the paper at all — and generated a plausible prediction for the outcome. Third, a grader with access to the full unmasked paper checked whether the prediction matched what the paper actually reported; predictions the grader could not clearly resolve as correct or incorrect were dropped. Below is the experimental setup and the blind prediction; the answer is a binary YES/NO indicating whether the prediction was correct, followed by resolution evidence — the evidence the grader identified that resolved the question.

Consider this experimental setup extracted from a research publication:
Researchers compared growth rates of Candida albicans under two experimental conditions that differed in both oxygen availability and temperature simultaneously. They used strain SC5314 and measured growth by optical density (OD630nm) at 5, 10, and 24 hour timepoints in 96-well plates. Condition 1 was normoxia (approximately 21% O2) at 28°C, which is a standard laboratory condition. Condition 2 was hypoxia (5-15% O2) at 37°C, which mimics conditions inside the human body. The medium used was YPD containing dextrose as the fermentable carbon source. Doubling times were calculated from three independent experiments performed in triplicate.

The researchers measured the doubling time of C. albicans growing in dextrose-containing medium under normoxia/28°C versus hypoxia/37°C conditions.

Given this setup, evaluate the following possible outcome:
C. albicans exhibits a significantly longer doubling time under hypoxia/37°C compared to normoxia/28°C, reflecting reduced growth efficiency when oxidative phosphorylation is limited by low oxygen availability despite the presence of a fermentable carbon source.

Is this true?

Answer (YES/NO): NO